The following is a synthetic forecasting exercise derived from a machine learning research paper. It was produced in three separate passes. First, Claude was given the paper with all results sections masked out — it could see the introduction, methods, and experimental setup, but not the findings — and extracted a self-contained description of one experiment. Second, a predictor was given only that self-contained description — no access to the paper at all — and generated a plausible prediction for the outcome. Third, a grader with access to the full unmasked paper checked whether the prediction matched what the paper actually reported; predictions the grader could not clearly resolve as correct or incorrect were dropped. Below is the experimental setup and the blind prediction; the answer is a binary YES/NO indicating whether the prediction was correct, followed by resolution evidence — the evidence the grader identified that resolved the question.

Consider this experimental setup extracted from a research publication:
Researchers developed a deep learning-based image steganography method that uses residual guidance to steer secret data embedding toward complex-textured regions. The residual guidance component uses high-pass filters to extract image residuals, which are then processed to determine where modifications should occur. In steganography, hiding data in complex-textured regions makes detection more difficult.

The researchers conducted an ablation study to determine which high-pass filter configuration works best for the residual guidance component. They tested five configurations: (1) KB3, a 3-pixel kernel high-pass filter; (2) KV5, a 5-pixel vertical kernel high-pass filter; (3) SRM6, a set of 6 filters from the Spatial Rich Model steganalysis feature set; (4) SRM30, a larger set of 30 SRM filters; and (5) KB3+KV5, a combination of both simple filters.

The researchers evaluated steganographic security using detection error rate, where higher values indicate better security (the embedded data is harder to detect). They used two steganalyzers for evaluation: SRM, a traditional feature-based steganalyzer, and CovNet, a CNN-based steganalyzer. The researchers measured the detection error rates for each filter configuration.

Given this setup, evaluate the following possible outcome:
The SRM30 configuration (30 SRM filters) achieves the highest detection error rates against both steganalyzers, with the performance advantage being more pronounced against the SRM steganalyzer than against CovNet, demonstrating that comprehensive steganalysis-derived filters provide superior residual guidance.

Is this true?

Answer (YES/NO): NO